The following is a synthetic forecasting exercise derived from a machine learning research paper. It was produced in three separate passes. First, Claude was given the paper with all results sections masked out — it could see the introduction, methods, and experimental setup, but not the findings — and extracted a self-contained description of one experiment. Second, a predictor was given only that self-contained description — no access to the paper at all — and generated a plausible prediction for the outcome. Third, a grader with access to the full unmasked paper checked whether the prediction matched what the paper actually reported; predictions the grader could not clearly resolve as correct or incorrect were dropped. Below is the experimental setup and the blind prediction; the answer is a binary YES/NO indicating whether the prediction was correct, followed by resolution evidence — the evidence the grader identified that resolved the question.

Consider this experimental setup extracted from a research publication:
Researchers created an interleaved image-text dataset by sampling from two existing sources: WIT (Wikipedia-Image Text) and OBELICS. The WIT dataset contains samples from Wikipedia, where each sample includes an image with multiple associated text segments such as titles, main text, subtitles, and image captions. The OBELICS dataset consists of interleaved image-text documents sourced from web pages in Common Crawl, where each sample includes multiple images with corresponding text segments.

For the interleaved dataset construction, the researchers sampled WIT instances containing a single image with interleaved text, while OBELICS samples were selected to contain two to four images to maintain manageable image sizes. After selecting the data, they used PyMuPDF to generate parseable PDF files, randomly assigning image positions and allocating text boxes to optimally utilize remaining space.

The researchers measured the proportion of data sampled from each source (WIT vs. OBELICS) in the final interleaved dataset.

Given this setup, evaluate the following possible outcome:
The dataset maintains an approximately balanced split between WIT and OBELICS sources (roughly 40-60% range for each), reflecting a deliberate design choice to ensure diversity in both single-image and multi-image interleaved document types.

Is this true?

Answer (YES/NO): NO